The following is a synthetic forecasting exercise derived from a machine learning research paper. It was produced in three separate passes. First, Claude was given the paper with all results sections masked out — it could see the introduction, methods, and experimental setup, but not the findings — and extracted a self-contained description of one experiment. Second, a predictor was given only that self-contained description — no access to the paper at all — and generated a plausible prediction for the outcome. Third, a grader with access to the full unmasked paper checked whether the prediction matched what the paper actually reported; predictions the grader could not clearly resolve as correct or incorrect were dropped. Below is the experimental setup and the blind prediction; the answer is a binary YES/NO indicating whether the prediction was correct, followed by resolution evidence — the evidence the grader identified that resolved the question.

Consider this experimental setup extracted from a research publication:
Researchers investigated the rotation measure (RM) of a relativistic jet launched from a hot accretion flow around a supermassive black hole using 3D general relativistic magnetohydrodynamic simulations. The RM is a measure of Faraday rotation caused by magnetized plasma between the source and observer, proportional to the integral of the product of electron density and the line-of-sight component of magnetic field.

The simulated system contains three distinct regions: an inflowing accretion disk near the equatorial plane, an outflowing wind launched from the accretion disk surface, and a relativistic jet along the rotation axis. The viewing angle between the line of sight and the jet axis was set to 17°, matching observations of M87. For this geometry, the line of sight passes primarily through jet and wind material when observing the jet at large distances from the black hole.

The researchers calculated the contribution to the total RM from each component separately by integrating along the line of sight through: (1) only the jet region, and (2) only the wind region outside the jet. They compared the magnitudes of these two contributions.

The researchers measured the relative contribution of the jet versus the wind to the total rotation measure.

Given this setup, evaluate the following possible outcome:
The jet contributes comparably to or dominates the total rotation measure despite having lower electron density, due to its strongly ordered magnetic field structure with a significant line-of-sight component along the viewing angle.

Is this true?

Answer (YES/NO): NO